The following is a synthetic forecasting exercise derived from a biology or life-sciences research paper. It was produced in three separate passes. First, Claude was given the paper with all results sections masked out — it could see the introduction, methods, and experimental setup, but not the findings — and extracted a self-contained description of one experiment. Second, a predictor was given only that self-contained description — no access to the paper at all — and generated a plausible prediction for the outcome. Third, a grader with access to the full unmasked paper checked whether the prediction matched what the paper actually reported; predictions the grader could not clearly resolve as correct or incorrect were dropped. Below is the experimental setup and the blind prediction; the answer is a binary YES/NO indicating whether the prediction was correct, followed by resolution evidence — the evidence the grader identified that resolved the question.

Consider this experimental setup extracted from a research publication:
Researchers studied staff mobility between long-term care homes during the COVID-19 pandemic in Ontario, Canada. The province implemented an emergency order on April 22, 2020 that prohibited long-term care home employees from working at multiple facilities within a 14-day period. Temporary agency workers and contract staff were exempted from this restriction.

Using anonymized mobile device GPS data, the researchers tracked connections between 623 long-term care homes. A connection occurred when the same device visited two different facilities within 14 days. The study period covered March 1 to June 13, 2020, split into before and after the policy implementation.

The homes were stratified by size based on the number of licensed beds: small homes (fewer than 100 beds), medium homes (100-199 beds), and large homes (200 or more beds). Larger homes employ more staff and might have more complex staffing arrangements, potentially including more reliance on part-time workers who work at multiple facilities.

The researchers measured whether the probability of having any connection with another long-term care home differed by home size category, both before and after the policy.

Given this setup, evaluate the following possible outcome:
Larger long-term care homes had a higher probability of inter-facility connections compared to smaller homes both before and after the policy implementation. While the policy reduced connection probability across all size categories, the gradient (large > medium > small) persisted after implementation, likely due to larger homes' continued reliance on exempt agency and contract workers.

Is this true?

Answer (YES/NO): YES